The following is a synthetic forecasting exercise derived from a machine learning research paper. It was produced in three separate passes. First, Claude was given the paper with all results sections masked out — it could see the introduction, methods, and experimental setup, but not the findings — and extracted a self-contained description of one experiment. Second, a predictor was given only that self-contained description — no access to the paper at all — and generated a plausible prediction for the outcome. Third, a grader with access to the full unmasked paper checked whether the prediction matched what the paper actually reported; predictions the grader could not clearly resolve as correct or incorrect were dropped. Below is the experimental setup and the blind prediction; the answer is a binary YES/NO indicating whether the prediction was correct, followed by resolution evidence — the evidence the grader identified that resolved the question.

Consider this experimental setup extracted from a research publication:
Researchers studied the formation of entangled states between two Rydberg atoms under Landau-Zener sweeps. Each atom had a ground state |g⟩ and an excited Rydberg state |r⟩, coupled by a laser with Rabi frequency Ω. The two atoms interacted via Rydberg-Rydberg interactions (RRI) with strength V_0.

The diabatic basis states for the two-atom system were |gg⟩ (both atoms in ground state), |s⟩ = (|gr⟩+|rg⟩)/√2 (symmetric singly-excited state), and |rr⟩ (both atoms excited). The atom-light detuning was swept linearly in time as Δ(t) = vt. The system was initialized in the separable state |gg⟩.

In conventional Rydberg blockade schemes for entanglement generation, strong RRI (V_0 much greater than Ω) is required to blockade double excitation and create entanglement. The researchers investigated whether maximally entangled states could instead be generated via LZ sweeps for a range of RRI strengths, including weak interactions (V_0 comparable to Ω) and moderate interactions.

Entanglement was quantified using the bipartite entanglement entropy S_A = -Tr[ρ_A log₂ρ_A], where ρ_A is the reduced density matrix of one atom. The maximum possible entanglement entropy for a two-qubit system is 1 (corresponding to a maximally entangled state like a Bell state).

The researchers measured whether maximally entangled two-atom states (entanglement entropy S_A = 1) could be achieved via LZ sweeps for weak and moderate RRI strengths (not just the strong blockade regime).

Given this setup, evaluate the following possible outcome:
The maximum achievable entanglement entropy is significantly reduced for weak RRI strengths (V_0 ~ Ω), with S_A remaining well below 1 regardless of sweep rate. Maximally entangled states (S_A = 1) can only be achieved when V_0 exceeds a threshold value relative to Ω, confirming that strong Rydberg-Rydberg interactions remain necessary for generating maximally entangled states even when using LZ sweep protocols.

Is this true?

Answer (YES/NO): NO